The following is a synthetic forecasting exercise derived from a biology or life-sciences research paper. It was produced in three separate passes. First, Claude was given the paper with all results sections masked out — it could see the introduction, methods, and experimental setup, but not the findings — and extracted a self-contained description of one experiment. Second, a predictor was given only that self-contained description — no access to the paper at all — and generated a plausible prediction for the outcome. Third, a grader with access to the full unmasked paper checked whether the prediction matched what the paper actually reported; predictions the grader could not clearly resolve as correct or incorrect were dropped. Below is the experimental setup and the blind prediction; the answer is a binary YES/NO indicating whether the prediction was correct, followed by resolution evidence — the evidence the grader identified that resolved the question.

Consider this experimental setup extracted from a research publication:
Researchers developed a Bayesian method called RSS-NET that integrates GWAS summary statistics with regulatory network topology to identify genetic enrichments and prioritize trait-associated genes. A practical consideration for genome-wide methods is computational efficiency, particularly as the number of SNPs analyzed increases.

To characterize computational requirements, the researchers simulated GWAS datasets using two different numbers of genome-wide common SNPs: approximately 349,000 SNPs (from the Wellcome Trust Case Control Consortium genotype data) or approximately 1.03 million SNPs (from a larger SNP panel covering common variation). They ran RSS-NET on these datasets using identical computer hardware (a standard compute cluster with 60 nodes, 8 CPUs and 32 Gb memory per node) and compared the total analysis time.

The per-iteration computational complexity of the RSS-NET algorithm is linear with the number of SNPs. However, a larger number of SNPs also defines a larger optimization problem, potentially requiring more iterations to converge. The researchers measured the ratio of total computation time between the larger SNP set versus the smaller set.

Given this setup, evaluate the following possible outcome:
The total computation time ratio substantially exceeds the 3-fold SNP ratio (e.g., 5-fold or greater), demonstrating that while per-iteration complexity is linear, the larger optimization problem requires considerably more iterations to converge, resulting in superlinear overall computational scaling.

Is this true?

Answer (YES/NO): NO